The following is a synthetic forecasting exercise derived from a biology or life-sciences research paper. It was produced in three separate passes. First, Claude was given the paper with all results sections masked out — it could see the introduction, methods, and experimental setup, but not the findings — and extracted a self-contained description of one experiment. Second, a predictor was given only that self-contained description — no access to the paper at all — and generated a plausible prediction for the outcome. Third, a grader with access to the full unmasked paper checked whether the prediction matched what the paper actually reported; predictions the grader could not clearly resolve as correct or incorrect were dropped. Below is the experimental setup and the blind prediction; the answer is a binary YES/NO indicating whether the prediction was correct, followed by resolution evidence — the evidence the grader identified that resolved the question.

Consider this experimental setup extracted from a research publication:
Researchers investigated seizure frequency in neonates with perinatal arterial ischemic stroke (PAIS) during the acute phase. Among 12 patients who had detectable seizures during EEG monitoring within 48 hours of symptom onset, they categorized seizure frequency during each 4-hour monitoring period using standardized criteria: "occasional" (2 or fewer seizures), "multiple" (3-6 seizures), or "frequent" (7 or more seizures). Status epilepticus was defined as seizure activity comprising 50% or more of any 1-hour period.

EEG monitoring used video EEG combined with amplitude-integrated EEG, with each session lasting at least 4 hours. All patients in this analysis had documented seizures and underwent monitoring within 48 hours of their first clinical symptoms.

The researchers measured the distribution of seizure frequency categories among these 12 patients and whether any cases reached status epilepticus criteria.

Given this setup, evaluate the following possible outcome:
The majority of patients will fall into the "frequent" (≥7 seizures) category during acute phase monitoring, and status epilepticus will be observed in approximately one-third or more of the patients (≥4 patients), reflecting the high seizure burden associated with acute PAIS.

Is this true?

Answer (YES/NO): NO